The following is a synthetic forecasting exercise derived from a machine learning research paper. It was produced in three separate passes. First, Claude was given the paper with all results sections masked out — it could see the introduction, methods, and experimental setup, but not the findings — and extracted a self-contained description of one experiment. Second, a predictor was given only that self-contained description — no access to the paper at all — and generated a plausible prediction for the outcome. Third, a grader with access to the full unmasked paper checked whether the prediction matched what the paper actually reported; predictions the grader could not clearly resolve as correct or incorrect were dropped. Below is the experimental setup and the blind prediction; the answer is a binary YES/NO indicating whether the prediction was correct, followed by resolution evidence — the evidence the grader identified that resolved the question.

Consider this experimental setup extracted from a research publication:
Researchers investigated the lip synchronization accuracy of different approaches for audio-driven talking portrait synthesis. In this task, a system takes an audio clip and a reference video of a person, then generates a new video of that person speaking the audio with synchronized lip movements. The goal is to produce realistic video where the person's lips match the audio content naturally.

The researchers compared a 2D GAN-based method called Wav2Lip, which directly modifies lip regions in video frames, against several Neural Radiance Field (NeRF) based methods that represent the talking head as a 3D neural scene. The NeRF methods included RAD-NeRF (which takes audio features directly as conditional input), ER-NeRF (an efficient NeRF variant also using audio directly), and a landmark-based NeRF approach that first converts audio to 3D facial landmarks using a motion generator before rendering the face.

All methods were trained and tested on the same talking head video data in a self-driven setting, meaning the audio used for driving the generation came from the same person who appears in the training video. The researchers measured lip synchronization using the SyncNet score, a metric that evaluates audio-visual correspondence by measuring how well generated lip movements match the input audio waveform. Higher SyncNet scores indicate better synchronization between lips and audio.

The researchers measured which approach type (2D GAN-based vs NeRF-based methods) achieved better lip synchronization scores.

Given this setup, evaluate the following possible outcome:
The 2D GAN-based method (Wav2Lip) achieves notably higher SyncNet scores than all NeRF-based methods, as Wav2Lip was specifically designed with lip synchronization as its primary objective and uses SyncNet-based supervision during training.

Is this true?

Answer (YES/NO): YES